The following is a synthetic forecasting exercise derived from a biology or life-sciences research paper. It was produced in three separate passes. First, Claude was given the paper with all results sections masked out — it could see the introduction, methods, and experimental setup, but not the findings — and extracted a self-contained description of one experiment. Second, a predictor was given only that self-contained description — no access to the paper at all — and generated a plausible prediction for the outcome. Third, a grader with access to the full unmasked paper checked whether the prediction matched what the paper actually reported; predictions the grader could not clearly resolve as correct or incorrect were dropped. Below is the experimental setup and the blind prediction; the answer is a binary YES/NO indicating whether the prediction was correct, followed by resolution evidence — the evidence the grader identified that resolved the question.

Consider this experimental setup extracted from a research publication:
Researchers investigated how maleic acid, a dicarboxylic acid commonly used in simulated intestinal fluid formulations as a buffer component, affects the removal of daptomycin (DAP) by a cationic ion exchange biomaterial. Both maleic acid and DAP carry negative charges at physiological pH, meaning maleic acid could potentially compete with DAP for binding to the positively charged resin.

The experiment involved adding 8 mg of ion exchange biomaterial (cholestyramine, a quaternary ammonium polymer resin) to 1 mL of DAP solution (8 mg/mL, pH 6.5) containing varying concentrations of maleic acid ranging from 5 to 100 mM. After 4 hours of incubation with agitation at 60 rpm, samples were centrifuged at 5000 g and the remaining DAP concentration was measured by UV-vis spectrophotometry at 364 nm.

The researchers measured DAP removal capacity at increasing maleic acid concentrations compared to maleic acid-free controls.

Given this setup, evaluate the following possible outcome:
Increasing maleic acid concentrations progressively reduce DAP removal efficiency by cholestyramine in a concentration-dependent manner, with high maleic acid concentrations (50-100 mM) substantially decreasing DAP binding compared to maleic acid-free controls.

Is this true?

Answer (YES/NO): NO